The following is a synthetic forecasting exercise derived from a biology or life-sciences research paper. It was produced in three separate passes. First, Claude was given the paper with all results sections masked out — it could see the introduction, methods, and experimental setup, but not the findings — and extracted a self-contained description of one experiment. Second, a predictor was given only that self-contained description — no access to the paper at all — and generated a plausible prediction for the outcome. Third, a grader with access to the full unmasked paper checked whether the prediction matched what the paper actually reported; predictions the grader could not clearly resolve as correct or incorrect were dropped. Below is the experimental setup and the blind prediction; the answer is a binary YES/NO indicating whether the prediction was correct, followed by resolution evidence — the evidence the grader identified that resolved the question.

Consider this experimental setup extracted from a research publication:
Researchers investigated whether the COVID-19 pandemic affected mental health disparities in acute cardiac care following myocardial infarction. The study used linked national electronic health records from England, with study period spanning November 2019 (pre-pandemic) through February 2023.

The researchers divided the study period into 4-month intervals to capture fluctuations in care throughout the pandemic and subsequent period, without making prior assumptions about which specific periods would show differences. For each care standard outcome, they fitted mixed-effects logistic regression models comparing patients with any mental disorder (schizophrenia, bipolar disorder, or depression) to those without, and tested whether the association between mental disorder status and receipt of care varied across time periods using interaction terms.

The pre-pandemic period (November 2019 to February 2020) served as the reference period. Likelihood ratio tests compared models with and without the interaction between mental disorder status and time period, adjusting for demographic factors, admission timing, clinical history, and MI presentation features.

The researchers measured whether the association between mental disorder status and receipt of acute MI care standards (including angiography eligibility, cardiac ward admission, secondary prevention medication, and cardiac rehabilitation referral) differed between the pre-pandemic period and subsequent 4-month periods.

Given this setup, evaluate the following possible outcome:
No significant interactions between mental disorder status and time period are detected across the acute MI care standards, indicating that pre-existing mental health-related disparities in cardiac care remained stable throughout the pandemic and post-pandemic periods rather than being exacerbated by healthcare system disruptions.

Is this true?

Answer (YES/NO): YES